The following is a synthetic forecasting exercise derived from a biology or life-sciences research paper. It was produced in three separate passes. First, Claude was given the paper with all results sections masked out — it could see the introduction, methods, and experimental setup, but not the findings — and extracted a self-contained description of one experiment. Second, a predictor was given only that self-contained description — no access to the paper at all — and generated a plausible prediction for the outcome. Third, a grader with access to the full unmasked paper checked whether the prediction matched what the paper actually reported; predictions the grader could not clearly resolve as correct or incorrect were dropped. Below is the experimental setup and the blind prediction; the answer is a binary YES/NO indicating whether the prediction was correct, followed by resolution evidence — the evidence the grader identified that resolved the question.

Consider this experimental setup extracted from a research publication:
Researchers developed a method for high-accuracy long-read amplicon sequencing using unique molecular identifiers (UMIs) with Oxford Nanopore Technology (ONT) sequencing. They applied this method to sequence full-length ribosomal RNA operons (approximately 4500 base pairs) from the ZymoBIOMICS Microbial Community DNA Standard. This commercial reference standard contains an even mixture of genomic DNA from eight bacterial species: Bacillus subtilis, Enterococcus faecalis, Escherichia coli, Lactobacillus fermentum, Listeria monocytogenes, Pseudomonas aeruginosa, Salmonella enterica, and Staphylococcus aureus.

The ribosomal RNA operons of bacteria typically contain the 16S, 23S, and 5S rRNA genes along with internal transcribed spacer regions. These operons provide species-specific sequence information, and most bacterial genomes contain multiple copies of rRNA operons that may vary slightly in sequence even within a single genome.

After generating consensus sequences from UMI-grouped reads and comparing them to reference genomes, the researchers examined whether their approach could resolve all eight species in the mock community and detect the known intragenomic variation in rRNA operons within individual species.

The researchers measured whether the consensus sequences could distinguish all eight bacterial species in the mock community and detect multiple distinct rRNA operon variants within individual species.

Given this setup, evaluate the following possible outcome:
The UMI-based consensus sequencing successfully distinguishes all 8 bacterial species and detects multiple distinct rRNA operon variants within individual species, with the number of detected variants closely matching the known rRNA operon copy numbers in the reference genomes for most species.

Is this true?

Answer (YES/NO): YES